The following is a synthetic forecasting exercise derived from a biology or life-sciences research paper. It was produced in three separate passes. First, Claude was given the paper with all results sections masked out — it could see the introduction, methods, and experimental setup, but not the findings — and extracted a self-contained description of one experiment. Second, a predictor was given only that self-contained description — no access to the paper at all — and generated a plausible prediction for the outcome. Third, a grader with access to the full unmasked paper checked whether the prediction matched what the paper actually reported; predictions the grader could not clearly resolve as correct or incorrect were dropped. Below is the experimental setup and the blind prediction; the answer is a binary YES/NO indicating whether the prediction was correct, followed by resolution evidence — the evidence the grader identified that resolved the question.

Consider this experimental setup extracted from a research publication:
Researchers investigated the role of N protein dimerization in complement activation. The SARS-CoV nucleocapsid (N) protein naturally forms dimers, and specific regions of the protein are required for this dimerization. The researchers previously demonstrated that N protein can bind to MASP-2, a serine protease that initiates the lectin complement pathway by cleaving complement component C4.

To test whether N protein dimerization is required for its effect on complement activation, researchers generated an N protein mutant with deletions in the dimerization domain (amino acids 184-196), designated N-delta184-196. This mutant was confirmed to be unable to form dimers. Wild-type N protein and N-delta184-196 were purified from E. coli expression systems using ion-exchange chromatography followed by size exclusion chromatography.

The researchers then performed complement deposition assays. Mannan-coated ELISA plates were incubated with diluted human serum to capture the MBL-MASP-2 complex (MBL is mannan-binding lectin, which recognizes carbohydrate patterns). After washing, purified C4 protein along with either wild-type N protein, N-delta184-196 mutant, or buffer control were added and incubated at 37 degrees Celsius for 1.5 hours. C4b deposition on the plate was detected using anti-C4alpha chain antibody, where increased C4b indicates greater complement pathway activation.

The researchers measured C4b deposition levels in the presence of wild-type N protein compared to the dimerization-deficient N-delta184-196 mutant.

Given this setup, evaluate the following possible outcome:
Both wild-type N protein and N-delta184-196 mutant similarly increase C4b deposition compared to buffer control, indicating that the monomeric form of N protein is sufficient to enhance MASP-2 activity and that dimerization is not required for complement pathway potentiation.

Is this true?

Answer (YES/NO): NO